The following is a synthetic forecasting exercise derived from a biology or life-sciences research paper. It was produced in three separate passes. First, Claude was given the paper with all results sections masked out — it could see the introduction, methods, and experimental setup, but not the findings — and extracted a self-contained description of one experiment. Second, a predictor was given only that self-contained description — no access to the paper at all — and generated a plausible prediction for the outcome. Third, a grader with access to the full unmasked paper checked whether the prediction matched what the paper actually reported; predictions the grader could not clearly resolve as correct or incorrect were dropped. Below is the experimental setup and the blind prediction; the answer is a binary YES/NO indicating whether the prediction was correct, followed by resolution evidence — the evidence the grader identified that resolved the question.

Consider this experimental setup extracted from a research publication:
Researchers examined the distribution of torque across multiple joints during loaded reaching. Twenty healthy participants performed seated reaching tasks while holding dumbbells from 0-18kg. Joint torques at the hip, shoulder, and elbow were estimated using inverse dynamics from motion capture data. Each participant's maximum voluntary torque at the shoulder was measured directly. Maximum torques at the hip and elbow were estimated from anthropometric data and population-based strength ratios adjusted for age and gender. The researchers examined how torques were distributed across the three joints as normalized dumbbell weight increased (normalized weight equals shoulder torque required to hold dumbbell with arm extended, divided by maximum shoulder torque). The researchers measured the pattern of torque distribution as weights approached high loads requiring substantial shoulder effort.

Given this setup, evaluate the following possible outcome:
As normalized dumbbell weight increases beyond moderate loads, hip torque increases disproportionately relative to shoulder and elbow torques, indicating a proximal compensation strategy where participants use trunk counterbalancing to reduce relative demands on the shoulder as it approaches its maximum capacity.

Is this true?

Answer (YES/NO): NO